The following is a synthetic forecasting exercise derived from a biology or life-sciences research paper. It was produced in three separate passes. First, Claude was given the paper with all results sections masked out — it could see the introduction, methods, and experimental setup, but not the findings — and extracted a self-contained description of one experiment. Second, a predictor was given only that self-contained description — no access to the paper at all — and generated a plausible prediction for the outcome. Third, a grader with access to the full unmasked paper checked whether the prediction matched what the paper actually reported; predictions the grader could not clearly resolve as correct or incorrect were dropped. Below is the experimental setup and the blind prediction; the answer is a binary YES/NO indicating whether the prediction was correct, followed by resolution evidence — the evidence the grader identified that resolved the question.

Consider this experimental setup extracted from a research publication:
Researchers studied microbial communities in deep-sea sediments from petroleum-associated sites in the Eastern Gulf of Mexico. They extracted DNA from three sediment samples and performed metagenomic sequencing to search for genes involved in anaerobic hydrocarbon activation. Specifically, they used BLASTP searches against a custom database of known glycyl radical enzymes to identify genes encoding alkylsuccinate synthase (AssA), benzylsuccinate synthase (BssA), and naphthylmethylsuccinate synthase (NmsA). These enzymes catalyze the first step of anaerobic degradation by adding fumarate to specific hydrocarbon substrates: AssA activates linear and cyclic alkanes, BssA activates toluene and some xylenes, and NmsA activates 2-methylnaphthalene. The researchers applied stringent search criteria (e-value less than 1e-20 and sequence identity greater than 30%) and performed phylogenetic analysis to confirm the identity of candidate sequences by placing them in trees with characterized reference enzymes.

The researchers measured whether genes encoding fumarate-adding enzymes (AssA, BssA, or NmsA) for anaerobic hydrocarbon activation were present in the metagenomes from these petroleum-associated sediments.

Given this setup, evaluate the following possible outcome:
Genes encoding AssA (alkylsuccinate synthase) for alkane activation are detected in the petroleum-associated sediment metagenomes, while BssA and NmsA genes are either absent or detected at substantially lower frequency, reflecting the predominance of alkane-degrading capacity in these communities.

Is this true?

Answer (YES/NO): YES